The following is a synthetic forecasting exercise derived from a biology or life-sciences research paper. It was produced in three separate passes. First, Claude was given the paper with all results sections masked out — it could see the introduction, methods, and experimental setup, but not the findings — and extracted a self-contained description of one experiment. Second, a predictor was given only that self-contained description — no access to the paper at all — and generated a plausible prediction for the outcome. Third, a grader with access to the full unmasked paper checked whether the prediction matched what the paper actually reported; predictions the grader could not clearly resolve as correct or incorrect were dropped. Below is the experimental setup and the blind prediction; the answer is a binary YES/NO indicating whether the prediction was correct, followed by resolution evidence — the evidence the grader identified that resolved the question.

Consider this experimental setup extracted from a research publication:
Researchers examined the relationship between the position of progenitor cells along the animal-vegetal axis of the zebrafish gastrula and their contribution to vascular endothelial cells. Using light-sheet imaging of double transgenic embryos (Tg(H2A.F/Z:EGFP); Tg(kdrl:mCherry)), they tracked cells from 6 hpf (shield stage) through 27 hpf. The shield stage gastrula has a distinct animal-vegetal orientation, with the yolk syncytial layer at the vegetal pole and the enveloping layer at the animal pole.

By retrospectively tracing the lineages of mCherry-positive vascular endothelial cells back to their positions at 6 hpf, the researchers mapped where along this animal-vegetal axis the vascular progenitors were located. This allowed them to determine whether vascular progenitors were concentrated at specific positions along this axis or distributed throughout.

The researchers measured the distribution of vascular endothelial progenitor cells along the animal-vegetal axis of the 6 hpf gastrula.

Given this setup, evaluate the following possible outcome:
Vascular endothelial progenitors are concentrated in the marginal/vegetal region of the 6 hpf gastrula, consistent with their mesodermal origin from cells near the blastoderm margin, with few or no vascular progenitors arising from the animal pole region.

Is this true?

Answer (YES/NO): NO